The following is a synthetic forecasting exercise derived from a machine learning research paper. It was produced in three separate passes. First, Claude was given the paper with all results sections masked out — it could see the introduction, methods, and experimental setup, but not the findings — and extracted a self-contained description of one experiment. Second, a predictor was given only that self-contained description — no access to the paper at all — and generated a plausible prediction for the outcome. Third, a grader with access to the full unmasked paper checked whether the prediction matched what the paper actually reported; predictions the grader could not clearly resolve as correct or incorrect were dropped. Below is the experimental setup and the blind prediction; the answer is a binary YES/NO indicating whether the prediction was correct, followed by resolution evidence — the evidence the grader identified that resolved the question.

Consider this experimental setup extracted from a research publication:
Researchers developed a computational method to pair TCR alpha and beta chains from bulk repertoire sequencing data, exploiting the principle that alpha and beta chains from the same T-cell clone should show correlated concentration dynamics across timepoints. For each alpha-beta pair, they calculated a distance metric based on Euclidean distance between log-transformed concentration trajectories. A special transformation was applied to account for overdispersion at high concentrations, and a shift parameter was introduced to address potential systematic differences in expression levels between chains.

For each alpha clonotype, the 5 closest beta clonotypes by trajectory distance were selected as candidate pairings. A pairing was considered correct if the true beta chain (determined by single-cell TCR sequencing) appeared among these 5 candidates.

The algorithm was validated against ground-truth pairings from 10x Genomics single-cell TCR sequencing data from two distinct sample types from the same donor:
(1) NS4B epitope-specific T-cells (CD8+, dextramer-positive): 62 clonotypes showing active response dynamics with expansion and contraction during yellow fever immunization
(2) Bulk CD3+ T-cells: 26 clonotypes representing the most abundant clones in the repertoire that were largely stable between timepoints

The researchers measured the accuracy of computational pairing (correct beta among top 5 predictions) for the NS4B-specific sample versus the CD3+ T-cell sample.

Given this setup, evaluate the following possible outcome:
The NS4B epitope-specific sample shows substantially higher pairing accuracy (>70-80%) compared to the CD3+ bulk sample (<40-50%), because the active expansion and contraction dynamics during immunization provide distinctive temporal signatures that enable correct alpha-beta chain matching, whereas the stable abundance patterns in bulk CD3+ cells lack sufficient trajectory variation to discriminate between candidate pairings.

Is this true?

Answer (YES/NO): NO